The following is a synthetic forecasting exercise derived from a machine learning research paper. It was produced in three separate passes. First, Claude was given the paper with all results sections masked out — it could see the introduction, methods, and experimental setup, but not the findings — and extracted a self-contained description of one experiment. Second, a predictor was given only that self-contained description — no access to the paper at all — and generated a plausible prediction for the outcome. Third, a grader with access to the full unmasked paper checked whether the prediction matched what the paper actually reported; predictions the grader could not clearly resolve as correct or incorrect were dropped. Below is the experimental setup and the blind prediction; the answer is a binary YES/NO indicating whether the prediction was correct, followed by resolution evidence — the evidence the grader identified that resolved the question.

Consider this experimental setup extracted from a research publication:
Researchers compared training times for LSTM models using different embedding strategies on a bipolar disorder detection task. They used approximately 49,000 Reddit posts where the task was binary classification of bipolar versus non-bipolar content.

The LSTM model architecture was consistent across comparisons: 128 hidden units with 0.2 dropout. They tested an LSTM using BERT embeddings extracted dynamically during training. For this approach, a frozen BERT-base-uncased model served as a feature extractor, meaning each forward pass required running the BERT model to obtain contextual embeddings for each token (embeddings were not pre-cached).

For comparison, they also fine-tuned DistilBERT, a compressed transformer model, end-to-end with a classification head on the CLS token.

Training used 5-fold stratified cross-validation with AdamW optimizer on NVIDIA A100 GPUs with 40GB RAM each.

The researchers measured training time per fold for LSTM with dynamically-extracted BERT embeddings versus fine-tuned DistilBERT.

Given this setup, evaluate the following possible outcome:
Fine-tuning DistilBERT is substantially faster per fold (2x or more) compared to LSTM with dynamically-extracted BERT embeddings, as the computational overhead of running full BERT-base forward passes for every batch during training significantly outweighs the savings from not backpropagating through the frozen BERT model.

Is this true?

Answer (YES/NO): YES